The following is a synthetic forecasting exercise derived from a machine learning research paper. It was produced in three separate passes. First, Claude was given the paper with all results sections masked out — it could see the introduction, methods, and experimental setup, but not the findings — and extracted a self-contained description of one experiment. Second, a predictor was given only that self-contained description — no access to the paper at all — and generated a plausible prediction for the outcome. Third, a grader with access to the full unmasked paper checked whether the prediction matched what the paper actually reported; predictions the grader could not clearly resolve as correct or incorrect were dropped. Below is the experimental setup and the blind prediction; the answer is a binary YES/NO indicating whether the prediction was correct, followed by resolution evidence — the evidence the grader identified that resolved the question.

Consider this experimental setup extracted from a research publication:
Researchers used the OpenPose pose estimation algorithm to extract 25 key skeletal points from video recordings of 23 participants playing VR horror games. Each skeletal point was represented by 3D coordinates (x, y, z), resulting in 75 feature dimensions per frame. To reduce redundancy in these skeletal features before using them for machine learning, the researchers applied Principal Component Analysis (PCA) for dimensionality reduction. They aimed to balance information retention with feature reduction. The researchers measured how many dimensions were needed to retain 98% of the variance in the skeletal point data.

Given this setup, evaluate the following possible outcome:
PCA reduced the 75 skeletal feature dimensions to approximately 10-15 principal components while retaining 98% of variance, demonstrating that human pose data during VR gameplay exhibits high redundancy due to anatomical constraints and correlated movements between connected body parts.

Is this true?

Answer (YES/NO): NO